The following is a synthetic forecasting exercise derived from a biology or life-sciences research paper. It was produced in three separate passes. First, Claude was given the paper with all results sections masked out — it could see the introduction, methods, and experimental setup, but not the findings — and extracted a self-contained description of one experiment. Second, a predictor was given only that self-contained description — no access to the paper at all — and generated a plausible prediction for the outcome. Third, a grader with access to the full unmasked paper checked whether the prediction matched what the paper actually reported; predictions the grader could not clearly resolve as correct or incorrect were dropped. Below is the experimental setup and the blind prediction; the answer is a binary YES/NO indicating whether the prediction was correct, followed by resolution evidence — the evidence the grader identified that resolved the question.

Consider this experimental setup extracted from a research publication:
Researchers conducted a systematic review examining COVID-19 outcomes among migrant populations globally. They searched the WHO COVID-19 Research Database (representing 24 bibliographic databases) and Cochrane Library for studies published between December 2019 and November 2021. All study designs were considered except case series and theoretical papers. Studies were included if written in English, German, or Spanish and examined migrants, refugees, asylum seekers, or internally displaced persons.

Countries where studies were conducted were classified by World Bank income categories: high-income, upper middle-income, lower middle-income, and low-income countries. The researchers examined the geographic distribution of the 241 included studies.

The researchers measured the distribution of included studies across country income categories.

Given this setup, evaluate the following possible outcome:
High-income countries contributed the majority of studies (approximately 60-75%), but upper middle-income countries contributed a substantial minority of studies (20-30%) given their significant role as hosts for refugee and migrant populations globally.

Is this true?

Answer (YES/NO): NO